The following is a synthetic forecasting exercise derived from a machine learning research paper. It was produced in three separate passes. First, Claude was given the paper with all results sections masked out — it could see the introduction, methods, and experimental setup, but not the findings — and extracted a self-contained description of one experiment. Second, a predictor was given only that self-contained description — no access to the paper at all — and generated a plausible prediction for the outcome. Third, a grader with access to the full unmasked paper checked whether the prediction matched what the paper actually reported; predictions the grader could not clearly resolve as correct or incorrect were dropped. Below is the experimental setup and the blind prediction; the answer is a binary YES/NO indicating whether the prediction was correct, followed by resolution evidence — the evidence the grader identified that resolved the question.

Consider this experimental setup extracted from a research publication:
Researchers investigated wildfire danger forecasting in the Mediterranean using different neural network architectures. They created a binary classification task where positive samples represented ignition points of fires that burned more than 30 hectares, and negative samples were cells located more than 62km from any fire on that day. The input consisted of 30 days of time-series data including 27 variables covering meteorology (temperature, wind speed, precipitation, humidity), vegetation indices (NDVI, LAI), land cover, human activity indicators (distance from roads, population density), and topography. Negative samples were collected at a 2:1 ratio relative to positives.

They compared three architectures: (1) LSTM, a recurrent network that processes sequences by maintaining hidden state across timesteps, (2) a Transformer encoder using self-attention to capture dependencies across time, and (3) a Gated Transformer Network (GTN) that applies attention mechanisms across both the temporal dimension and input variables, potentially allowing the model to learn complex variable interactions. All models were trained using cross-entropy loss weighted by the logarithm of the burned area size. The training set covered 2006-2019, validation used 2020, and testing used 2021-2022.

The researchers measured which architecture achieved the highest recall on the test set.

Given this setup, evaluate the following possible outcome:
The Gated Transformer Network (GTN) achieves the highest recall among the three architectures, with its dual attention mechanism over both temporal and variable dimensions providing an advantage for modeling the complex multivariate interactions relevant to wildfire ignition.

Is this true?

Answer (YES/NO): NO